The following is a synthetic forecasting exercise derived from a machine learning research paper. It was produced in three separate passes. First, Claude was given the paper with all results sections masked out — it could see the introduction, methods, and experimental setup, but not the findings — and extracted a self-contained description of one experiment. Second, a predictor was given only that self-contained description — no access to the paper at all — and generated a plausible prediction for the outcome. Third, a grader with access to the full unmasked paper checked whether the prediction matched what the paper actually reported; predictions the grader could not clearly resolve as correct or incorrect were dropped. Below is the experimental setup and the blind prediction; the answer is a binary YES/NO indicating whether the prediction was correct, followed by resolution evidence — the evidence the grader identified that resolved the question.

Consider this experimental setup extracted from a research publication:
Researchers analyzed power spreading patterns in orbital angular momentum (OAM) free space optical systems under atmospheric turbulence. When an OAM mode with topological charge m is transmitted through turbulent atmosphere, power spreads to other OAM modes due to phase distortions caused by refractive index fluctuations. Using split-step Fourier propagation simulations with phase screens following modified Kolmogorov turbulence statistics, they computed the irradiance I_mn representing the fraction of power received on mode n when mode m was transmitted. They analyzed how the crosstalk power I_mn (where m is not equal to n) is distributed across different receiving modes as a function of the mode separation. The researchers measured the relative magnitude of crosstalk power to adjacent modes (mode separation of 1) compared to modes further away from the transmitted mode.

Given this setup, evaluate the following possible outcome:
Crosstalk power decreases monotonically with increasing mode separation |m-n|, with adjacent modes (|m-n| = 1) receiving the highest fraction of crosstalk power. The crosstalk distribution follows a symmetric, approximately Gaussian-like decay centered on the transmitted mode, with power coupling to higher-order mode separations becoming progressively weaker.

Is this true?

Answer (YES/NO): YES